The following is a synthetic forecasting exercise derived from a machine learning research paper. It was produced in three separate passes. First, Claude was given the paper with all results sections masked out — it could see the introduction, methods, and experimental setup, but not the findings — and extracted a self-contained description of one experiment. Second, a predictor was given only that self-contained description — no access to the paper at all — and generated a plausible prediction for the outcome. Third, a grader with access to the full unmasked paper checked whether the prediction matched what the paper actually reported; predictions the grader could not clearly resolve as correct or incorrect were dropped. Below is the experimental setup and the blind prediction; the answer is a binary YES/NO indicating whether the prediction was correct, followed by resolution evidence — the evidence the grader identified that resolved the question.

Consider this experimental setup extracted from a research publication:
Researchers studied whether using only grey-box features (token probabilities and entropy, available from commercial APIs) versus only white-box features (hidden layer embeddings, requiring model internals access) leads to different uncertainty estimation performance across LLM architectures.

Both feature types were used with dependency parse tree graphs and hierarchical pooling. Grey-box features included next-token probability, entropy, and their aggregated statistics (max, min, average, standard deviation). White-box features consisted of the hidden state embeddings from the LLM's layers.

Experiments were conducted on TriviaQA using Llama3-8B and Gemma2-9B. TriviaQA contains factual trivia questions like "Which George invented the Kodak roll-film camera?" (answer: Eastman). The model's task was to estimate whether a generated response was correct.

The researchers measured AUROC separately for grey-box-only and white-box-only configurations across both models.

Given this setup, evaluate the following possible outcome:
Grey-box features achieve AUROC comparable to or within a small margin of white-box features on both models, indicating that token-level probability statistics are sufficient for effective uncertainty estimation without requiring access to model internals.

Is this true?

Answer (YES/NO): NO